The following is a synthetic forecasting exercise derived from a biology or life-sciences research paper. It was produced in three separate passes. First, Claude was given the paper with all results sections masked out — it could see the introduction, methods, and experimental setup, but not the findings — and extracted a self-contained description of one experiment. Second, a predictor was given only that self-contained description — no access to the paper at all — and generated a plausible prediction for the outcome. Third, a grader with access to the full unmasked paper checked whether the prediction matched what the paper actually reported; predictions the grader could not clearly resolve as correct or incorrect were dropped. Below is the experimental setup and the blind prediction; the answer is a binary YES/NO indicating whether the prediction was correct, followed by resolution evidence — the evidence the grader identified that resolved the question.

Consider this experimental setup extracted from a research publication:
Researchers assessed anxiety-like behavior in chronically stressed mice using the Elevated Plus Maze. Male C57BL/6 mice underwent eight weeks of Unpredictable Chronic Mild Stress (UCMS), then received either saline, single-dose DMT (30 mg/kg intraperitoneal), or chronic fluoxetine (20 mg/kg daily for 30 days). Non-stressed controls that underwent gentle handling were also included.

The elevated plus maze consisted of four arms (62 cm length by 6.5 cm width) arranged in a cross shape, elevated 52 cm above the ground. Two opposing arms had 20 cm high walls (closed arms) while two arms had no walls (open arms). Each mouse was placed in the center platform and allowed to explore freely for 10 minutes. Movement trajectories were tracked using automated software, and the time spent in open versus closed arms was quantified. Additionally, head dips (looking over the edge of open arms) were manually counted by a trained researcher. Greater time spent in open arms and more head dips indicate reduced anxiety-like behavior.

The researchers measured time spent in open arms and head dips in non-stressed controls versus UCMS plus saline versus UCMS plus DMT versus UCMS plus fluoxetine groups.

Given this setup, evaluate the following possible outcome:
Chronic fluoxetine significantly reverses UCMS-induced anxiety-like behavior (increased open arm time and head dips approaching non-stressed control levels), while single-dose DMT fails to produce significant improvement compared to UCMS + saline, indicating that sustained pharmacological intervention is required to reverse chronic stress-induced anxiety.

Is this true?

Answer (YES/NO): NO